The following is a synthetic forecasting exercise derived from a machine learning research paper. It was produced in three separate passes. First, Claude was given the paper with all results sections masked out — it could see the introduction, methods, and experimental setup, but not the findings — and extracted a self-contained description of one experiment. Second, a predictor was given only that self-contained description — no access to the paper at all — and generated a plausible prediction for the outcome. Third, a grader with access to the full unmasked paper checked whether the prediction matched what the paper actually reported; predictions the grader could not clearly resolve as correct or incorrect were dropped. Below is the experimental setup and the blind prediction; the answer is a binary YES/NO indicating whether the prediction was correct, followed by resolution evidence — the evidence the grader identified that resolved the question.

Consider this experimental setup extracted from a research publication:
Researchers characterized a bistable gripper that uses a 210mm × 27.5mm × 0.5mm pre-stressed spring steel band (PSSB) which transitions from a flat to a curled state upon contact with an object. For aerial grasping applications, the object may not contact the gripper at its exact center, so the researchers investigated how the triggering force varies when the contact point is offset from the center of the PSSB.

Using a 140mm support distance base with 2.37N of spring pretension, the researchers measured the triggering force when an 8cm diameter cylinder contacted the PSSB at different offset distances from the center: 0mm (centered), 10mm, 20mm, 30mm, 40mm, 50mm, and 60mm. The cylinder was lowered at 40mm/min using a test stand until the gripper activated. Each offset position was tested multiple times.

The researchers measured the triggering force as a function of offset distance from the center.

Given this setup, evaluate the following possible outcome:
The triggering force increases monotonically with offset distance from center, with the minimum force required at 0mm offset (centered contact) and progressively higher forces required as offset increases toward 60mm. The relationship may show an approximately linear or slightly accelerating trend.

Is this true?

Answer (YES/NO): NO